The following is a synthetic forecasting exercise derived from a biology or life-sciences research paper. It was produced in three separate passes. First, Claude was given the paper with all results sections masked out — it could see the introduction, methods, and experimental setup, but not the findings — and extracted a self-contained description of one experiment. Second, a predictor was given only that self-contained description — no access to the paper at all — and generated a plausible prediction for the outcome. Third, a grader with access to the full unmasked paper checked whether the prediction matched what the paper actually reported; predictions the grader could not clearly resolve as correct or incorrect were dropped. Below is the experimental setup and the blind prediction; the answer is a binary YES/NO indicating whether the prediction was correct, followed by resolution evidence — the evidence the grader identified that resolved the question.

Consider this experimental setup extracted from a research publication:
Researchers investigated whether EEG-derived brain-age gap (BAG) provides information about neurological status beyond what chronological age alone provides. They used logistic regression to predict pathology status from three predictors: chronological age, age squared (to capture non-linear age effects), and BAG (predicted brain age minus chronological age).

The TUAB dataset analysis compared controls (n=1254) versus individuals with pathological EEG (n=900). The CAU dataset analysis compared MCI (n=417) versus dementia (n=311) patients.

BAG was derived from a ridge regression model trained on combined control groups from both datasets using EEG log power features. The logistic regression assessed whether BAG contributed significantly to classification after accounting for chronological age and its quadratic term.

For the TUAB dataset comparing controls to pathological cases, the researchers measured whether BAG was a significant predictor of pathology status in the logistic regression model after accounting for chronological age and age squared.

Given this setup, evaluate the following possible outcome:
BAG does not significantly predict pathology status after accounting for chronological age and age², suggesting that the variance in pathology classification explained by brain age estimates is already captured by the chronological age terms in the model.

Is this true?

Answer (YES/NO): NO